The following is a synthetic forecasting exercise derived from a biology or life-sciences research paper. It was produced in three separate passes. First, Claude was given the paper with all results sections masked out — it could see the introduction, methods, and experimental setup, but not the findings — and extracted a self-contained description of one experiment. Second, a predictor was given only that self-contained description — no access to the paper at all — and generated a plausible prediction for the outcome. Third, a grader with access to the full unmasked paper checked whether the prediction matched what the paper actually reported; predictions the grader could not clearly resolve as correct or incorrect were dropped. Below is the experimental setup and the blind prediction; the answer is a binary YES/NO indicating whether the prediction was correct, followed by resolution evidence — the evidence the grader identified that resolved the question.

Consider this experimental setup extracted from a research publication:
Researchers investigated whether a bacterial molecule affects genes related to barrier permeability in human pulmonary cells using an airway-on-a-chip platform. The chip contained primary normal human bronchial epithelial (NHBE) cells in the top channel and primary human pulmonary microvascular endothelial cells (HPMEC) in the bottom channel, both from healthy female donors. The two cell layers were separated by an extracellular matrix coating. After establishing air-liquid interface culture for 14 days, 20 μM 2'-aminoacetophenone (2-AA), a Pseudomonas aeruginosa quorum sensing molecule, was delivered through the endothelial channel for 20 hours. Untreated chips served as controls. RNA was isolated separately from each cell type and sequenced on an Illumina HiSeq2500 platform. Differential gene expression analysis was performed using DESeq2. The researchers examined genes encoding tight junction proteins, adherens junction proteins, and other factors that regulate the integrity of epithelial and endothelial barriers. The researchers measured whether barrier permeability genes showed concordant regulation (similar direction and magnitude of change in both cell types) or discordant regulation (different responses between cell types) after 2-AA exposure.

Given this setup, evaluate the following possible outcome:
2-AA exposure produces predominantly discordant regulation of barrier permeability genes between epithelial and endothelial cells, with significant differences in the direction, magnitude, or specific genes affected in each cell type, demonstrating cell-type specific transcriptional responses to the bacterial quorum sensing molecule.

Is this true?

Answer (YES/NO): YES